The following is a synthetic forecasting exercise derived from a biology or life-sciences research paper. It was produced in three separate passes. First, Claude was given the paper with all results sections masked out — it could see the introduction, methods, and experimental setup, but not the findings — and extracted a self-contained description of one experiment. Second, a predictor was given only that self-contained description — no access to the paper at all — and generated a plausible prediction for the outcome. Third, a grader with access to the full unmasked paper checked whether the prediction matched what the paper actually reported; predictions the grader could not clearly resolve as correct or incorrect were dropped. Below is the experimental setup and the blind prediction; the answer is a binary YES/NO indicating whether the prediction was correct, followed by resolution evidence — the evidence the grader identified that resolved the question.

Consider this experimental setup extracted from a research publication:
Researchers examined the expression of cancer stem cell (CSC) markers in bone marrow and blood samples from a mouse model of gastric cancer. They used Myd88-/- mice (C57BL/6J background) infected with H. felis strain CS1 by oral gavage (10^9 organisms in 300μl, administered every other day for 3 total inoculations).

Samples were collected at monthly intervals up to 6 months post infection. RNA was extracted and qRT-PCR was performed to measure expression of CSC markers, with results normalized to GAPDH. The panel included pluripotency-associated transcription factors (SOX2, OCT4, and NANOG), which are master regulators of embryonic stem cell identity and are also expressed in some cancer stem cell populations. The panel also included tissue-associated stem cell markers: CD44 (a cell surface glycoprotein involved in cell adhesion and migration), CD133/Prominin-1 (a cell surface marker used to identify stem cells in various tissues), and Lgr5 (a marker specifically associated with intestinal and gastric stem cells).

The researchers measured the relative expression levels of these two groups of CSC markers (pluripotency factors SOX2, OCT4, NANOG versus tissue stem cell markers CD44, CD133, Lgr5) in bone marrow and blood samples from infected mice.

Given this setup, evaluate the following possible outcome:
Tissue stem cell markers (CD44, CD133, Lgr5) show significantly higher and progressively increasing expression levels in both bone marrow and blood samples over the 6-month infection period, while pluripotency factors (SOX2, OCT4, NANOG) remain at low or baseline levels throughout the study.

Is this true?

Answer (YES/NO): NO